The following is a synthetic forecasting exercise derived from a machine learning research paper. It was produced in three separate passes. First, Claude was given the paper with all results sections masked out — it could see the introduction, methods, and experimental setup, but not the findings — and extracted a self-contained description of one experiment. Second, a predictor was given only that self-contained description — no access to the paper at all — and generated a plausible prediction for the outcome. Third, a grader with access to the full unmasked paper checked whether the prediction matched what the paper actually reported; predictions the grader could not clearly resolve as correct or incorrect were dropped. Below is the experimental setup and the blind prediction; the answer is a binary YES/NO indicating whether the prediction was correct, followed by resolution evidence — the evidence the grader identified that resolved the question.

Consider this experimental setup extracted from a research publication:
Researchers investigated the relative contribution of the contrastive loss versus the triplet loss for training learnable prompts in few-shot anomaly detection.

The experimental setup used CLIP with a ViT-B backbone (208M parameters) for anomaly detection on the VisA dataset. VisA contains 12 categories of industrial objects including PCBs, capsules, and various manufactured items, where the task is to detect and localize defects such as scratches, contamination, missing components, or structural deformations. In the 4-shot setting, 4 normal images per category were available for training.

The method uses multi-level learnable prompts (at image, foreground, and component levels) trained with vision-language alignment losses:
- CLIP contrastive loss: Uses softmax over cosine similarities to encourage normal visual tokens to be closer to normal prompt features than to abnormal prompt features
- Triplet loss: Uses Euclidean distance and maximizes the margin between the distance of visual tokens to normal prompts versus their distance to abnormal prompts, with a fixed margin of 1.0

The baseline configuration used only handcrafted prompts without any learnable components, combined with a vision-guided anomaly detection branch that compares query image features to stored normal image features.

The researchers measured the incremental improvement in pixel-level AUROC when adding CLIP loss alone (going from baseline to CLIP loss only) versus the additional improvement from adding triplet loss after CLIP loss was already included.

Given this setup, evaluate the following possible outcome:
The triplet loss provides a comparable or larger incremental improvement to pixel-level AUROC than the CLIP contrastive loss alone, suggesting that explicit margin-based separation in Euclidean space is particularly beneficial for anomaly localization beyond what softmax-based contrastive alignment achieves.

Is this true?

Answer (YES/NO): NO